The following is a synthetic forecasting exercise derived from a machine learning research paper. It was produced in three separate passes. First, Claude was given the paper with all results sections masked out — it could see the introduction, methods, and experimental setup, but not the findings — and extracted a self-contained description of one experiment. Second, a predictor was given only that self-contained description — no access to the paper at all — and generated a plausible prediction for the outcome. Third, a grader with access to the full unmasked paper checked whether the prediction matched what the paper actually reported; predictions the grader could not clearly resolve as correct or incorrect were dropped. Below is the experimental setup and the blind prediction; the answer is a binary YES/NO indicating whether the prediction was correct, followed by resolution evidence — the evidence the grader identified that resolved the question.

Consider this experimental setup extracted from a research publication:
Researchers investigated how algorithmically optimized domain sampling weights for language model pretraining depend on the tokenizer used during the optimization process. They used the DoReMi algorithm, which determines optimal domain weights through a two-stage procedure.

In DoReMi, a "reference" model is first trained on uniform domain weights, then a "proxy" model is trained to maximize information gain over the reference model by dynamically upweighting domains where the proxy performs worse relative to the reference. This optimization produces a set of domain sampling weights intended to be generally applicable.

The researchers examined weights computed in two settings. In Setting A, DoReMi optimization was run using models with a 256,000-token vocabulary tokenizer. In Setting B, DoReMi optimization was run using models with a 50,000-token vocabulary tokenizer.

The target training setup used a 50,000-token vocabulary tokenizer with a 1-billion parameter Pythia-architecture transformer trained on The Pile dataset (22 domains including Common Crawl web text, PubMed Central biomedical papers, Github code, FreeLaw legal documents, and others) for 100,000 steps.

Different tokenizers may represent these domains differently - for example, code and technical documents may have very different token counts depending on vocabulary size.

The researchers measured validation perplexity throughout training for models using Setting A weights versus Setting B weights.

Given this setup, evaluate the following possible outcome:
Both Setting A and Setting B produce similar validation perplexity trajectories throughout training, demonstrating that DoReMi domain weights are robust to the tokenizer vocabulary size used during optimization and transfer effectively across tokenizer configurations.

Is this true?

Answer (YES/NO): NO